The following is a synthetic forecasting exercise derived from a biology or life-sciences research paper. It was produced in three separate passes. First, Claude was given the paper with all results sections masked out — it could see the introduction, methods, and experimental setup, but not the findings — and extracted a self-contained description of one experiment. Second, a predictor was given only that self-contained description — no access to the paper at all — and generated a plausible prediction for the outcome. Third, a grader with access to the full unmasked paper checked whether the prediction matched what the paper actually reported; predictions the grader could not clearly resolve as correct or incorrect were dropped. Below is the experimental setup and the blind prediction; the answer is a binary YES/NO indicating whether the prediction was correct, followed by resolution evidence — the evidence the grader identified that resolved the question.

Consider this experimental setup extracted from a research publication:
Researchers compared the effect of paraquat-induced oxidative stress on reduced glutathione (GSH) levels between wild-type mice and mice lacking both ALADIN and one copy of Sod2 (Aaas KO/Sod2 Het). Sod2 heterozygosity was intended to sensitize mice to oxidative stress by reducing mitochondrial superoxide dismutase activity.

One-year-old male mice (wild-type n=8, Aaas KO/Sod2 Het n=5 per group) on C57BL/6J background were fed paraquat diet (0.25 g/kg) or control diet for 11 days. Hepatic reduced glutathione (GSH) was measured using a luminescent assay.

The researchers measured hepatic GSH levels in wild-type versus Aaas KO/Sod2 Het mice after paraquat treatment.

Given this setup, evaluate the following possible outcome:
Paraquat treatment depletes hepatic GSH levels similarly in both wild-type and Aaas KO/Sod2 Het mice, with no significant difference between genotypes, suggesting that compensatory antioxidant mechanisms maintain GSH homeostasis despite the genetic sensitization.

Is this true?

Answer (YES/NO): NO